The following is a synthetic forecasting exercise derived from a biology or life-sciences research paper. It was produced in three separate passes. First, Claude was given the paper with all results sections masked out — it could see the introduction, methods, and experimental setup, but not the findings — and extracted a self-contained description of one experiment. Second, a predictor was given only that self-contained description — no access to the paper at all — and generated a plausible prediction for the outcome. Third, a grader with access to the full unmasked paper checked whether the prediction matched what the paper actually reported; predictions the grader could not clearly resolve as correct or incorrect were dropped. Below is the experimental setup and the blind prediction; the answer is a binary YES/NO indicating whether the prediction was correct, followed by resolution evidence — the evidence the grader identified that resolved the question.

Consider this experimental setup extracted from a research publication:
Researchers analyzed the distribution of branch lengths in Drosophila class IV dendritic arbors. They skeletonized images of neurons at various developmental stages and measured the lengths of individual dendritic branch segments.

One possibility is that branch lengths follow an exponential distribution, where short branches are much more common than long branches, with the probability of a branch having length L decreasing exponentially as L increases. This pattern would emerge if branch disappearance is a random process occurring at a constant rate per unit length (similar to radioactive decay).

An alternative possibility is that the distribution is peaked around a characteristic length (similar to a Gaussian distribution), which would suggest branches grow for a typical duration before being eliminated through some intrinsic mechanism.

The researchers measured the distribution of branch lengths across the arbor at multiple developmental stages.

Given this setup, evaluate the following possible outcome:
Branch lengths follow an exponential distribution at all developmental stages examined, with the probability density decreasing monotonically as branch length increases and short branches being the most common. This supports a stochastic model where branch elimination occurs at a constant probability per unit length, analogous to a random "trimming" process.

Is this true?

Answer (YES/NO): YES